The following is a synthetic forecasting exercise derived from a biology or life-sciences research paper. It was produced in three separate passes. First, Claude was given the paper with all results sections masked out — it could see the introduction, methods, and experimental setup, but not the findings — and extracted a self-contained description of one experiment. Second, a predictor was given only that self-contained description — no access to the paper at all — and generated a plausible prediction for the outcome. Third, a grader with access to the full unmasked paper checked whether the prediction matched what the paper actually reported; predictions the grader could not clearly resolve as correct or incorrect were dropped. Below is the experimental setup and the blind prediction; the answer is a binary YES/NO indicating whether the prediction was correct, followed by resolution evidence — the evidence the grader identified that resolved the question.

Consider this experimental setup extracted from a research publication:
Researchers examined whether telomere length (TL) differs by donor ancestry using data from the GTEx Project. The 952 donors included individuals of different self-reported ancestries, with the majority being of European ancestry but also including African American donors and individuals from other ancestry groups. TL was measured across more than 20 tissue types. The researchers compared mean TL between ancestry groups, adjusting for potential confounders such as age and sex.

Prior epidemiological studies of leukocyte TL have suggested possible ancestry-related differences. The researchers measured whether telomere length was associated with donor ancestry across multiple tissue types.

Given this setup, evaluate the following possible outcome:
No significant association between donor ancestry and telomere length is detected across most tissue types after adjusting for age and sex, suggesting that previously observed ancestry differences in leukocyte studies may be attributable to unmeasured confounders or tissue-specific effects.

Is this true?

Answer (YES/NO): NO